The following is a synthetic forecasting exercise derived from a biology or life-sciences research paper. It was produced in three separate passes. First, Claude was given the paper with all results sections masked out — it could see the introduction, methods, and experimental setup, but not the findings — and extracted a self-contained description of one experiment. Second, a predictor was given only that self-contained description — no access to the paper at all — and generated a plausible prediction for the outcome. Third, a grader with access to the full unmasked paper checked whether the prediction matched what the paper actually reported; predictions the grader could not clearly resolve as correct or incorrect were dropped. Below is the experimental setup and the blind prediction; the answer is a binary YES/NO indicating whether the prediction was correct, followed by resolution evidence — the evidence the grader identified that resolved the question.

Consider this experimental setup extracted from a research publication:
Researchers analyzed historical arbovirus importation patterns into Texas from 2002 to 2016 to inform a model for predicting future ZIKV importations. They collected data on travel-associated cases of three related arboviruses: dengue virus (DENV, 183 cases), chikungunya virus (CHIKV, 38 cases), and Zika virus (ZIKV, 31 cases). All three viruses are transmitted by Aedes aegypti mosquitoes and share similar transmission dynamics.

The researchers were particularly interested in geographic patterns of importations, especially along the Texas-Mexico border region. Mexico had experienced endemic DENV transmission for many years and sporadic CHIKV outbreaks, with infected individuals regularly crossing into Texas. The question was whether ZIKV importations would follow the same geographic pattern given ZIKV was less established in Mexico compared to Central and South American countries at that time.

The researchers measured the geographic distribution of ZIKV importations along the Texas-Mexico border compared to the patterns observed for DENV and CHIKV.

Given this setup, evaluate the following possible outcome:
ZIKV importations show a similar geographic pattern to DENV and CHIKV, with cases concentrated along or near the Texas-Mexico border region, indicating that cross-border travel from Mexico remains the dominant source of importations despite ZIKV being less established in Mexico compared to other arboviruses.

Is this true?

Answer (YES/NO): NO